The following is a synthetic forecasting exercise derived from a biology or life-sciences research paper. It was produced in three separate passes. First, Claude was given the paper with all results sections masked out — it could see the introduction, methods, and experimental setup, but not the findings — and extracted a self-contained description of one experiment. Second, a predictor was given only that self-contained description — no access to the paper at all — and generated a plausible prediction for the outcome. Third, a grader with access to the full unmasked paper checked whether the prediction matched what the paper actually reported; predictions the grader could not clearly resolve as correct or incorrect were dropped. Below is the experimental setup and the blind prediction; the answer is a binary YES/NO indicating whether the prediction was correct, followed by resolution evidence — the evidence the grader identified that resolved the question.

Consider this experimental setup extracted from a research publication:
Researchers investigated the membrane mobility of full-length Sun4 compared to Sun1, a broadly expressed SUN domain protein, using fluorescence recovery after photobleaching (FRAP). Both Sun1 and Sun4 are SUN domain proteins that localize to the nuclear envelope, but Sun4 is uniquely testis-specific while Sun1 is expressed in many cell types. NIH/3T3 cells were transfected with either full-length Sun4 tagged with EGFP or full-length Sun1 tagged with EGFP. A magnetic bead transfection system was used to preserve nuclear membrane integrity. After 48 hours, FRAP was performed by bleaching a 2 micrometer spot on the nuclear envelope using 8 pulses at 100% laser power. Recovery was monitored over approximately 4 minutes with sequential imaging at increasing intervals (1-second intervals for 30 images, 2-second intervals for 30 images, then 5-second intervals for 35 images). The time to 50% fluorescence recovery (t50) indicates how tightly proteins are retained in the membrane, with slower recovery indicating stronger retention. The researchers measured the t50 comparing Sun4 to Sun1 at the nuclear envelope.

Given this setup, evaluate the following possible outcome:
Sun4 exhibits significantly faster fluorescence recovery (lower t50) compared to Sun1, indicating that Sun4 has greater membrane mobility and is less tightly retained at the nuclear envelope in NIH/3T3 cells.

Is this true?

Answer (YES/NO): YES